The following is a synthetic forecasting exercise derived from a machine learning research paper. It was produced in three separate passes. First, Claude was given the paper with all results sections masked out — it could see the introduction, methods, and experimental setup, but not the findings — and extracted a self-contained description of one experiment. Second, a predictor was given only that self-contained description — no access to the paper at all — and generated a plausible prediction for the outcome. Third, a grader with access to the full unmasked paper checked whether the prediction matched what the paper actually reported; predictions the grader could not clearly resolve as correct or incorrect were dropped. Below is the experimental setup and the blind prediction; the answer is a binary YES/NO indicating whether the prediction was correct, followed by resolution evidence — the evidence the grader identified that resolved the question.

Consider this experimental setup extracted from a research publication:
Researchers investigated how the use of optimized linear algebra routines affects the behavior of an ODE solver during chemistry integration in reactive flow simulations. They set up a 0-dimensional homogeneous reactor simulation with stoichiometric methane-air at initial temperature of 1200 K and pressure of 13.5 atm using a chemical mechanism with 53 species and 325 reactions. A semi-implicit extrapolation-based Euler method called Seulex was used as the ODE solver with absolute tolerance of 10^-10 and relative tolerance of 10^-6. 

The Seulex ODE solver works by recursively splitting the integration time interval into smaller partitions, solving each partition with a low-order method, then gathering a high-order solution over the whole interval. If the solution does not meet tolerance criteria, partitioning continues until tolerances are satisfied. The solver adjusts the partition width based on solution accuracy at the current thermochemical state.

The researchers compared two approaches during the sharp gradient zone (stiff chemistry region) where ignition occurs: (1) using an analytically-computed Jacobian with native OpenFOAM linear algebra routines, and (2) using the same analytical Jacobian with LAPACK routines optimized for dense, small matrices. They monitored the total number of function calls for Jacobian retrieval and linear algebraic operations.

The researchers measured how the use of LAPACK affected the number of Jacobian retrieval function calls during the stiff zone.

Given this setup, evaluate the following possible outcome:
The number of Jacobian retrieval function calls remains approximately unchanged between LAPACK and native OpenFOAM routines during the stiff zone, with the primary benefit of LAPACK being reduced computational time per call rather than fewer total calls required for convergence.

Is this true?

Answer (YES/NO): NO